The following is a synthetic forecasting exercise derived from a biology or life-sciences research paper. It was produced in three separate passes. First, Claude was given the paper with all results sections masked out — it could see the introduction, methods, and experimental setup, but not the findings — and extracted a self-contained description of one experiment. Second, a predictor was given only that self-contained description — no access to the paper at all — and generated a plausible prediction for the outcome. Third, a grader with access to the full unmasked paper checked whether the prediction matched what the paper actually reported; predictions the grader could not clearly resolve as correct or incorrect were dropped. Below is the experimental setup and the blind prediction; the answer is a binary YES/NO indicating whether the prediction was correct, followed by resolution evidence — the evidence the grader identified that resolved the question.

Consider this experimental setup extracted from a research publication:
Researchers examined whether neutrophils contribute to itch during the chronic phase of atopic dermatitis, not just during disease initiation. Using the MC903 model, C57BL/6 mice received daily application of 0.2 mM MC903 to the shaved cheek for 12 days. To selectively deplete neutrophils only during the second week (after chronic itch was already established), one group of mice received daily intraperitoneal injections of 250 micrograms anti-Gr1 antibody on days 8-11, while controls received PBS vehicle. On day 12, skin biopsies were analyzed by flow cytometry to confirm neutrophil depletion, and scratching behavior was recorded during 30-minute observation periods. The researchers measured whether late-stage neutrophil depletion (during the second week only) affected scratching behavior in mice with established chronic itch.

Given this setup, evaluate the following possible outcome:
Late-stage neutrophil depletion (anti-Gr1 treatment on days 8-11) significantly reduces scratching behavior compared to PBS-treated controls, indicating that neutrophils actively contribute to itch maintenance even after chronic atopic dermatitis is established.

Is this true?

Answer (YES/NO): YES